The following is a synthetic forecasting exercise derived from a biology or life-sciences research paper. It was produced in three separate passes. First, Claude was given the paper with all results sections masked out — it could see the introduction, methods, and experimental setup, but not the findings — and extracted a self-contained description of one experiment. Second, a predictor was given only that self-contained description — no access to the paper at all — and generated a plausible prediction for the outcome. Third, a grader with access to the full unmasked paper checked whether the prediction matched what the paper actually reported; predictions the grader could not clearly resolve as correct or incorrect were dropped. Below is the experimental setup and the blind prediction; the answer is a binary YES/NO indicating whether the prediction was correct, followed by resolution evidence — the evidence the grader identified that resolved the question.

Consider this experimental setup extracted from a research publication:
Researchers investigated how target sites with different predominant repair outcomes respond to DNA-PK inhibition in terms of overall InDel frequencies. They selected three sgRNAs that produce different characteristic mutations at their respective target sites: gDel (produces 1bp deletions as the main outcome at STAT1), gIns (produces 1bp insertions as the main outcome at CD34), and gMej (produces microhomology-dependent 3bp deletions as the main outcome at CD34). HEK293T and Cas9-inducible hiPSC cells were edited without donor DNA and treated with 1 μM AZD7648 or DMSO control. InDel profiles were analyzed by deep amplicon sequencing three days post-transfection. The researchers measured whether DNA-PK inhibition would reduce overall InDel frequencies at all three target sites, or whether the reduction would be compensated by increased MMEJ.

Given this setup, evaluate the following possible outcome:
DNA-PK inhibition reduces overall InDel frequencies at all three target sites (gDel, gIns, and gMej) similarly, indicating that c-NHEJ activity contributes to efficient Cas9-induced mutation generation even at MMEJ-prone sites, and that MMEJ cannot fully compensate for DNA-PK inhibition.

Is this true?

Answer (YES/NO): NO